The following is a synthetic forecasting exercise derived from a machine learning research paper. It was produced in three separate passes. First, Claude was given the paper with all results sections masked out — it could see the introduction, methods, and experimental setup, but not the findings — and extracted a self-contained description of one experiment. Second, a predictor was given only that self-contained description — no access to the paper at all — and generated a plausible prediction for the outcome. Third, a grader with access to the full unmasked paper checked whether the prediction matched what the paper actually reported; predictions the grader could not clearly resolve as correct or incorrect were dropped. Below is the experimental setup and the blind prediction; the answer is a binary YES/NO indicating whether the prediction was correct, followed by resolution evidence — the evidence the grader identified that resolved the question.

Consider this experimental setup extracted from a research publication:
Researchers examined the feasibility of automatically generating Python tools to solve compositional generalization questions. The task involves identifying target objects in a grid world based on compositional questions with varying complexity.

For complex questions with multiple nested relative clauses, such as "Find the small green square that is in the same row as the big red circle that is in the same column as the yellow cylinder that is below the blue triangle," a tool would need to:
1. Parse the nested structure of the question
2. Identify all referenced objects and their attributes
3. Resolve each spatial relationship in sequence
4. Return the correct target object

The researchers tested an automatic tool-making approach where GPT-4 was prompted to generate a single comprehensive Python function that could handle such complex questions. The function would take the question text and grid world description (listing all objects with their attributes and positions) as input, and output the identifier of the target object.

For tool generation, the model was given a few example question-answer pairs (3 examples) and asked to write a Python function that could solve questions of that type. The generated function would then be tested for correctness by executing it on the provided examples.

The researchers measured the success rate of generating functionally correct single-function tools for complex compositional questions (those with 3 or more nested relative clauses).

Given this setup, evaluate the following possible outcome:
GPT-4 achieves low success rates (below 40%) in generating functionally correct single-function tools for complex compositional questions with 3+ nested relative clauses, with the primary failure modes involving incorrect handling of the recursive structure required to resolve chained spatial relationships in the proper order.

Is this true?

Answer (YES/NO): YES